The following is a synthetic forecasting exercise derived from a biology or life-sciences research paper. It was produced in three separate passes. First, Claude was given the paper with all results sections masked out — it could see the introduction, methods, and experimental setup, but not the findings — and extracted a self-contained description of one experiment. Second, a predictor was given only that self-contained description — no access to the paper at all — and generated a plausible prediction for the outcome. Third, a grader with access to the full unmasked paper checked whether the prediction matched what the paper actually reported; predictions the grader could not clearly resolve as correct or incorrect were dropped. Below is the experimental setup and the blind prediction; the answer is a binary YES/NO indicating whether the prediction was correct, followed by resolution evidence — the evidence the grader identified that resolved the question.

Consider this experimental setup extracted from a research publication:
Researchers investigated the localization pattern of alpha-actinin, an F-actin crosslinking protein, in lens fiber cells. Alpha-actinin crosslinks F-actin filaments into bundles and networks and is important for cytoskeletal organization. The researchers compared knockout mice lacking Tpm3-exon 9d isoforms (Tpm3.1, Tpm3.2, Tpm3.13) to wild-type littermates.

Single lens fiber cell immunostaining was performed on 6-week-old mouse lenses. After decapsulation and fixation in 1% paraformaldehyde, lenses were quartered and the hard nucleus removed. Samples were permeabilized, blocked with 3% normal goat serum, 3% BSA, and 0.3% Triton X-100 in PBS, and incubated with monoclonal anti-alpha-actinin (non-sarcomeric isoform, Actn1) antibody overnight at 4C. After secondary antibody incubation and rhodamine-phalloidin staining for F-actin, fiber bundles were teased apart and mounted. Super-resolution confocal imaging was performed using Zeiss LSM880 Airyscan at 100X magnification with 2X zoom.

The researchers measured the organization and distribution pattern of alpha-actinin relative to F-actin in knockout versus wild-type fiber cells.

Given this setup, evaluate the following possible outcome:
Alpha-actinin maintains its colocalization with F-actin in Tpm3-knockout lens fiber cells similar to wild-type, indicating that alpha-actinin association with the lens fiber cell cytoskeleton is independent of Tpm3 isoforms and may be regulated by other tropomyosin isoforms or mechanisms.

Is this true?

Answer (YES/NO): NO